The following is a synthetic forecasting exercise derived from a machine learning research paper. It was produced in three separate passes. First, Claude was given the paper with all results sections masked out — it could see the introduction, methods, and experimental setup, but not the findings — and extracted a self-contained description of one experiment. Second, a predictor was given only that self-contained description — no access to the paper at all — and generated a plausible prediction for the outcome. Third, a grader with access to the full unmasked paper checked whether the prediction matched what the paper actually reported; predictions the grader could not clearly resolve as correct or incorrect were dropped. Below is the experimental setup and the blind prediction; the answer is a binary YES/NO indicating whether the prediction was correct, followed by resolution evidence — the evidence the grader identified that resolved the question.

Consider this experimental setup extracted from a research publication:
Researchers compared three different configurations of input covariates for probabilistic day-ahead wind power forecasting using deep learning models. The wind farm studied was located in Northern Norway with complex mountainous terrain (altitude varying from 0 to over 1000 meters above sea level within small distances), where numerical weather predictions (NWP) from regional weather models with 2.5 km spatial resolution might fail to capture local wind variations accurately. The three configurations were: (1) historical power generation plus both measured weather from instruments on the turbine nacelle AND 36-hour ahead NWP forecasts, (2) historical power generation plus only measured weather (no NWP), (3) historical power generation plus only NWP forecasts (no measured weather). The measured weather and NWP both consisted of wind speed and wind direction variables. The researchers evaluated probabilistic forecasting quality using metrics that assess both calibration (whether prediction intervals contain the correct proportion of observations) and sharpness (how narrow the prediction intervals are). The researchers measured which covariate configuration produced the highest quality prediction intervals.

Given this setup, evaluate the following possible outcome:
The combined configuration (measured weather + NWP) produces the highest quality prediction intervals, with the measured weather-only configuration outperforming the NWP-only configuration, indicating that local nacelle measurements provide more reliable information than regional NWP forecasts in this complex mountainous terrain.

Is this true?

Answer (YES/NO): NO